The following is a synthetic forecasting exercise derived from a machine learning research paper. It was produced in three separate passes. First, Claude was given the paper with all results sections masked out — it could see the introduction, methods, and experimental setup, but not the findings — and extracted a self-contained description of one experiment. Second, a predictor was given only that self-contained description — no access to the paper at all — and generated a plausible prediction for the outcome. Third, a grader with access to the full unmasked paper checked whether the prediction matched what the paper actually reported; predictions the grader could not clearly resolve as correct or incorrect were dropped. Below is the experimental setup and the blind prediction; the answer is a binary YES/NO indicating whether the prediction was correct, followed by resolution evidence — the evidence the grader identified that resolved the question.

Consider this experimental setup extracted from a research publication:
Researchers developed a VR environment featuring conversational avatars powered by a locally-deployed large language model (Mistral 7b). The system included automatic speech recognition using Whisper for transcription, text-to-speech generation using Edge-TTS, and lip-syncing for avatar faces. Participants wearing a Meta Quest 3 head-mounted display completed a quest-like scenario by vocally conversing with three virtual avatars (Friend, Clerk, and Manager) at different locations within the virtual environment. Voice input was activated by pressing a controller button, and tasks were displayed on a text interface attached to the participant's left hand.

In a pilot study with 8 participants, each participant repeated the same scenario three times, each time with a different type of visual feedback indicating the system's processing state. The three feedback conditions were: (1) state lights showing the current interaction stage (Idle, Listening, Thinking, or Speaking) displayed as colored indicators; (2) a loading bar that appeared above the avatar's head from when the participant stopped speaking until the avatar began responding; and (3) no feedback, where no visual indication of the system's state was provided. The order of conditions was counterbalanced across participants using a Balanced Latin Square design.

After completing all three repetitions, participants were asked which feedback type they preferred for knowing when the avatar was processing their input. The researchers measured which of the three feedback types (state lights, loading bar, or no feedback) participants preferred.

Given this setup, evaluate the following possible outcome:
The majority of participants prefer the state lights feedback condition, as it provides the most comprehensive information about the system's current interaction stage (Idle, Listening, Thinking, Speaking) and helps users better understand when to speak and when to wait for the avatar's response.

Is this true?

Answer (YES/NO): YES